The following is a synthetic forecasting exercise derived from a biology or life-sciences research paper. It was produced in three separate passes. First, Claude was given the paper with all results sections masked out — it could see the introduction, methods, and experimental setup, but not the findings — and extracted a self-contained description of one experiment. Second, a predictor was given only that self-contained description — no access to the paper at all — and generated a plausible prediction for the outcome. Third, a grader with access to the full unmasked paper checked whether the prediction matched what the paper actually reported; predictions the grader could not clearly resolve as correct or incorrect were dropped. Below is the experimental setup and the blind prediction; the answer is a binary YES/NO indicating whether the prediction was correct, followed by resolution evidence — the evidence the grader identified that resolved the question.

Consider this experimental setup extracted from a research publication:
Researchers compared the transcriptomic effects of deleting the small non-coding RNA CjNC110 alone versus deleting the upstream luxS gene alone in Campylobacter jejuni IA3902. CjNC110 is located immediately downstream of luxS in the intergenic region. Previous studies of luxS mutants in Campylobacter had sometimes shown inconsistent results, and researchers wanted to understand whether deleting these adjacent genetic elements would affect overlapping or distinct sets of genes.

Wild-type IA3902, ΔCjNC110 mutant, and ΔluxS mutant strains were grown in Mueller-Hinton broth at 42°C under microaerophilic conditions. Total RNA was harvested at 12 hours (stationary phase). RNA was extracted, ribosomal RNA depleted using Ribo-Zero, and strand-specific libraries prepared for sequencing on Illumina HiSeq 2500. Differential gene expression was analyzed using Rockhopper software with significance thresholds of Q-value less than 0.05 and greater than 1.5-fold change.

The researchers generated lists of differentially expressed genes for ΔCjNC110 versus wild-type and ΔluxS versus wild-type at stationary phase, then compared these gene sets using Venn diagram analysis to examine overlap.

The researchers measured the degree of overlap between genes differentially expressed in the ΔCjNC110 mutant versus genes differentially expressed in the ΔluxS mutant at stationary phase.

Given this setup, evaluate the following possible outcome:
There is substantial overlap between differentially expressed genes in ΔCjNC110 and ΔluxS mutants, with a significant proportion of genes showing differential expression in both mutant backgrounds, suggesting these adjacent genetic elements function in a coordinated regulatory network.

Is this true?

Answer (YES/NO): NO